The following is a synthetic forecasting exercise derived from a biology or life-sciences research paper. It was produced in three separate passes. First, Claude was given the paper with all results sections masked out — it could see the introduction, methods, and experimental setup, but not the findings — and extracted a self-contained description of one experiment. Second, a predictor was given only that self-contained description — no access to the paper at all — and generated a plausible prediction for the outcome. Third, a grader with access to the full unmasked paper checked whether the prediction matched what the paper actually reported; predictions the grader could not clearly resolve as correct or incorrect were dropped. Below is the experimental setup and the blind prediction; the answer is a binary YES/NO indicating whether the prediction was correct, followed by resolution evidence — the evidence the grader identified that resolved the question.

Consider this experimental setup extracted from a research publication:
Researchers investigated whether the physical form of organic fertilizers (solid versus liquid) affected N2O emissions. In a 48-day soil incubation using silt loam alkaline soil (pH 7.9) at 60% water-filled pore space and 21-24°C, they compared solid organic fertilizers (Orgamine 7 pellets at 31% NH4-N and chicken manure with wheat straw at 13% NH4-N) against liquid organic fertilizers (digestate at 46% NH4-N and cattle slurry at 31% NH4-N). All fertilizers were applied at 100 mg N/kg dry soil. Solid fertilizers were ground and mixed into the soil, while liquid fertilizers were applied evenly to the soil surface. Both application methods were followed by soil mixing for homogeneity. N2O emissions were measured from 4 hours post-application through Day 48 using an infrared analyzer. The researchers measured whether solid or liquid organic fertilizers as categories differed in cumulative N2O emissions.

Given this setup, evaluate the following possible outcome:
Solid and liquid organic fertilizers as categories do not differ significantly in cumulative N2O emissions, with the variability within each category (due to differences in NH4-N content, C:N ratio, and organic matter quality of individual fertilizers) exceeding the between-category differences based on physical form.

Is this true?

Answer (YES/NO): YES